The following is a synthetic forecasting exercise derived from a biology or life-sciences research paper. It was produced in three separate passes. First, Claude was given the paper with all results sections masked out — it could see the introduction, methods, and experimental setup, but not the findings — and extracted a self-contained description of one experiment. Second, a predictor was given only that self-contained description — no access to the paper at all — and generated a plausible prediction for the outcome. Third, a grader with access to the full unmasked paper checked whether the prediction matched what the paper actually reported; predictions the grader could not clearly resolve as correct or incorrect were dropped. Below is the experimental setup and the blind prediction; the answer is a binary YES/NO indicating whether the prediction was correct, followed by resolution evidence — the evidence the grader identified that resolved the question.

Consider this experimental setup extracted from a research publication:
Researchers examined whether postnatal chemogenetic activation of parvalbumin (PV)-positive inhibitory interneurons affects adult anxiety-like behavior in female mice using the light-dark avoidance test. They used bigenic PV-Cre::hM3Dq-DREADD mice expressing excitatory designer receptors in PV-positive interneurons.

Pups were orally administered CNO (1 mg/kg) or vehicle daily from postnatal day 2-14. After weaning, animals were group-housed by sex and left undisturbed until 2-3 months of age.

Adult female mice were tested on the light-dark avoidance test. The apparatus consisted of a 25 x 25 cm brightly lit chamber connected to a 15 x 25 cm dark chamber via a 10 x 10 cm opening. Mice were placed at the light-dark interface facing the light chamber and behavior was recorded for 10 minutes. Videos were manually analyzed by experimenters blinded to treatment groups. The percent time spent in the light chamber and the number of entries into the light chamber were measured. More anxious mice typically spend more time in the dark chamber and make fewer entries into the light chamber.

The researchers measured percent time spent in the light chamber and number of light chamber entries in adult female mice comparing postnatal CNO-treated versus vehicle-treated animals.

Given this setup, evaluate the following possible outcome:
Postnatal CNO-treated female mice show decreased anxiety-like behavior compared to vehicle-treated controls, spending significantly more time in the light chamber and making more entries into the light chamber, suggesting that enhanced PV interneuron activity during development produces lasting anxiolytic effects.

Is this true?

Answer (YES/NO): NO